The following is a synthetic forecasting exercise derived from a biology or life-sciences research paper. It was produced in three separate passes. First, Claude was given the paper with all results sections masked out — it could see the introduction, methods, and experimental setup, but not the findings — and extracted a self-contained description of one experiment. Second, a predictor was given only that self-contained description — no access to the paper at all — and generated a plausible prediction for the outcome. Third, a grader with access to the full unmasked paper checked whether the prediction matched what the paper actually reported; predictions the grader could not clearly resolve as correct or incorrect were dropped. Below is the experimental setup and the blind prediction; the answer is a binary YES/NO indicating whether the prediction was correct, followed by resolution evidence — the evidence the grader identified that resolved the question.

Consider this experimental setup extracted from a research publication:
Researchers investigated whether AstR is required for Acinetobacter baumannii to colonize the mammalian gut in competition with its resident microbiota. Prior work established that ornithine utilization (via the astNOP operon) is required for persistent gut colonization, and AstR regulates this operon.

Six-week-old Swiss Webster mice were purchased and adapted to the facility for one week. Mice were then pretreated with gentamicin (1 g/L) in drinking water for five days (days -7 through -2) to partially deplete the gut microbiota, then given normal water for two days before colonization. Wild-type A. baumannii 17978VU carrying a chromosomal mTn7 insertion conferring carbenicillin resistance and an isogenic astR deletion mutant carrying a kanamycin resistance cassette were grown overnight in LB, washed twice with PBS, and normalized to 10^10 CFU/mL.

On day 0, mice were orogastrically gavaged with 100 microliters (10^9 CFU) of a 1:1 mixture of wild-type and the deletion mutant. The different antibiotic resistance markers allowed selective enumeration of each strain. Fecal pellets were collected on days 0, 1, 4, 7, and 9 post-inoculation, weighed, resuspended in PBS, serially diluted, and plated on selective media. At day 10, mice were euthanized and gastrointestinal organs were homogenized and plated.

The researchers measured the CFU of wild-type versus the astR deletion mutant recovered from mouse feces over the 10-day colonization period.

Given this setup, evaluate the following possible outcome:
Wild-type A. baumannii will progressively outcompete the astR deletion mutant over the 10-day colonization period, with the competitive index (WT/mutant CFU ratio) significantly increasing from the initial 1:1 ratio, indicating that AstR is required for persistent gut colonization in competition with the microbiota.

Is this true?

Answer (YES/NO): YES